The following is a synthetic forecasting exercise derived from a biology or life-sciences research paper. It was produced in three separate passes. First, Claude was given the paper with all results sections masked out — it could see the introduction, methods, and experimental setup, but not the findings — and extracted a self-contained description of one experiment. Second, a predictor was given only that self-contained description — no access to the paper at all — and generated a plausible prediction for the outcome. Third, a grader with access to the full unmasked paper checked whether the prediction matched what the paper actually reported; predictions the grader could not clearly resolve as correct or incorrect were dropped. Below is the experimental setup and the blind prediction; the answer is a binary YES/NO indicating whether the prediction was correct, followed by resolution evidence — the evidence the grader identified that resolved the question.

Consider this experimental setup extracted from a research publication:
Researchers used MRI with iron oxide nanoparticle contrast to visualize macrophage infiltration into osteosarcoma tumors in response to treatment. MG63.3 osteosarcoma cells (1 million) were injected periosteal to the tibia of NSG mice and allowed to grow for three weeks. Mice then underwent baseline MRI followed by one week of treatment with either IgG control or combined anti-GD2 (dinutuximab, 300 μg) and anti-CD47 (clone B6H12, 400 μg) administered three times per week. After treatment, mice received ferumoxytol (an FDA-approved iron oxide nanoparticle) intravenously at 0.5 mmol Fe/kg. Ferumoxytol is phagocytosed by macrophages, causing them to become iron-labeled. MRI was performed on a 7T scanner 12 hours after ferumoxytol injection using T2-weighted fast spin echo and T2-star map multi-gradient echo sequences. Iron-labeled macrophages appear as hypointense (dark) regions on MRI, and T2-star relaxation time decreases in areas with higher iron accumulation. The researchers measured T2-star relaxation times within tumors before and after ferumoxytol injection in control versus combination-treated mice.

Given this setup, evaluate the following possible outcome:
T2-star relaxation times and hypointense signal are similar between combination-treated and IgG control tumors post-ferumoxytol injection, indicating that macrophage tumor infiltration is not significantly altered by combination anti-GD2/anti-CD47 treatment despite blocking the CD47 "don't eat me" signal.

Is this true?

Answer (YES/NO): NO